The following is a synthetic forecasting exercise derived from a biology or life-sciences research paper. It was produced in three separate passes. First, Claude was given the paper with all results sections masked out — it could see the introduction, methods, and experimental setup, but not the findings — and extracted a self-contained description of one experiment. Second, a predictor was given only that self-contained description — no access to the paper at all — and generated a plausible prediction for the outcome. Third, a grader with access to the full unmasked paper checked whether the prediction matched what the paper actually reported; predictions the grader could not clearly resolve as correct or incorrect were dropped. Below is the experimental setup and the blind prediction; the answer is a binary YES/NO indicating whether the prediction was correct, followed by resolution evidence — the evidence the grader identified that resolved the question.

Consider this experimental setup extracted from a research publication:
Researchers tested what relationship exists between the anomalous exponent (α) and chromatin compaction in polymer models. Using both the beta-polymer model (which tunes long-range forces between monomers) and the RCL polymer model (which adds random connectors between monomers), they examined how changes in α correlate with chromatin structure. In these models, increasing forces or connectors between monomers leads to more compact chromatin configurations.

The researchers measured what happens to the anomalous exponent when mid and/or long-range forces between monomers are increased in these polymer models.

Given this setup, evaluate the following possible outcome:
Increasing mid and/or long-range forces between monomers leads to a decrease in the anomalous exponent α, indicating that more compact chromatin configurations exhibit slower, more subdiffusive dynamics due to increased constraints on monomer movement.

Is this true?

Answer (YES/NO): YES